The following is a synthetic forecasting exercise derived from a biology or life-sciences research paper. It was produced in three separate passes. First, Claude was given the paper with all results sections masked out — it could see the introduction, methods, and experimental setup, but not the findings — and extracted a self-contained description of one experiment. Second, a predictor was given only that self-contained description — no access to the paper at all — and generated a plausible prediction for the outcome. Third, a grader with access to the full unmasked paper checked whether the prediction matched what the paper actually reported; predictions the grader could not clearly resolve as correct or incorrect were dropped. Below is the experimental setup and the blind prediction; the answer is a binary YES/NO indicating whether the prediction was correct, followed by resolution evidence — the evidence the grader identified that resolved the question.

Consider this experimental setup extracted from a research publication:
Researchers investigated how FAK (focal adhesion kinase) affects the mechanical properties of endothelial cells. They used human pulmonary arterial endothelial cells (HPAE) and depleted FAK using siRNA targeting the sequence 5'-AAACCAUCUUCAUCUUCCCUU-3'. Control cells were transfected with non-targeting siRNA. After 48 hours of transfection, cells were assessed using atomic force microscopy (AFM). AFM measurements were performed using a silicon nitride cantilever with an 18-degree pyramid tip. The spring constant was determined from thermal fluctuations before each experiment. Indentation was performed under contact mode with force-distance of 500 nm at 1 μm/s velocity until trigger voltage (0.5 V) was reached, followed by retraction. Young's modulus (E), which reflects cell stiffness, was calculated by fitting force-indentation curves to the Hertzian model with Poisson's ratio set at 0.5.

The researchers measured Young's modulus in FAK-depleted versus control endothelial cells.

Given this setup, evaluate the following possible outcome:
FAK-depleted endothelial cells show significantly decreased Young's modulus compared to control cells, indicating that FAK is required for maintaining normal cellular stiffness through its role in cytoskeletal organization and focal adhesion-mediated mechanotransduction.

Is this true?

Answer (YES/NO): NO